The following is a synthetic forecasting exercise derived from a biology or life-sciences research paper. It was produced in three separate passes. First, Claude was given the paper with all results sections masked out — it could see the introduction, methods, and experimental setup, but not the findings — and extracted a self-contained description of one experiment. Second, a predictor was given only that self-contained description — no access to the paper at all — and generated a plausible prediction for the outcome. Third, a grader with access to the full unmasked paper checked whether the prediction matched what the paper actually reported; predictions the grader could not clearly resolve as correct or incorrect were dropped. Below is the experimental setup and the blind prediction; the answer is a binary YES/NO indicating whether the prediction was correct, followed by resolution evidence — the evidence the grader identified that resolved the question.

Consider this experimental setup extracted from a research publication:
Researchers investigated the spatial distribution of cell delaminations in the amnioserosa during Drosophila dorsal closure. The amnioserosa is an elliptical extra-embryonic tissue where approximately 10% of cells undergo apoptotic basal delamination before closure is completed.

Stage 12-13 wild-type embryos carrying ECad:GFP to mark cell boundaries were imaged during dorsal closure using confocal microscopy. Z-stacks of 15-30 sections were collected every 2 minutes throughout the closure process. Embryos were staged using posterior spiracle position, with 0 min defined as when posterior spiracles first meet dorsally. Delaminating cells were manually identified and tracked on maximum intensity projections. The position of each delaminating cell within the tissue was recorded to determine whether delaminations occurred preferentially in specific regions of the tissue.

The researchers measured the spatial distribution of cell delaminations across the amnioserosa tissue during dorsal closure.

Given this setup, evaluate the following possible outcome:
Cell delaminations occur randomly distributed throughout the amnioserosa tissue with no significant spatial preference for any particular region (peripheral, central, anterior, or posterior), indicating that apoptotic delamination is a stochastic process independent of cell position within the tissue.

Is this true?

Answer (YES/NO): NO